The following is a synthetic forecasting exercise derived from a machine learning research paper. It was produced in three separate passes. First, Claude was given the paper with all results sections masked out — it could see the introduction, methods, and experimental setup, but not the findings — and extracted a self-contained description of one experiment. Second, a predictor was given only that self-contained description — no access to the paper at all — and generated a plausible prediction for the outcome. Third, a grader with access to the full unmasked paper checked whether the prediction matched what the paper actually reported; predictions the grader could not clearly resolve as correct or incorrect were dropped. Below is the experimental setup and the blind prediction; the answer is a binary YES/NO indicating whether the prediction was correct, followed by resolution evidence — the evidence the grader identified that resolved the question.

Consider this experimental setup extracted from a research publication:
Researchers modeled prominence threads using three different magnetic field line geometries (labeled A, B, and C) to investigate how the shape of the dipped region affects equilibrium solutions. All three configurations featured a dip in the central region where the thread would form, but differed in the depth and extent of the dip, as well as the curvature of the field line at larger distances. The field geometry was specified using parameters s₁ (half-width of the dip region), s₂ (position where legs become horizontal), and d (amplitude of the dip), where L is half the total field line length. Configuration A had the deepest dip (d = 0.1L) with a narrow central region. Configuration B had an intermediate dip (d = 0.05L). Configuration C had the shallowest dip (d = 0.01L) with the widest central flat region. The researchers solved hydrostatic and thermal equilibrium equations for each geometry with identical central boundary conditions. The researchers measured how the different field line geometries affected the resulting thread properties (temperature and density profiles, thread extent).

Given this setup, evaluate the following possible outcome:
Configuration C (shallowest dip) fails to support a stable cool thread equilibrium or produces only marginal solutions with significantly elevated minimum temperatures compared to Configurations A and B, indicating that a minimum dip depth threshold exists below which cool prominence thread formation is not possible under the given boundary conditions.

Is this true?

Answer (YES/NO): NO